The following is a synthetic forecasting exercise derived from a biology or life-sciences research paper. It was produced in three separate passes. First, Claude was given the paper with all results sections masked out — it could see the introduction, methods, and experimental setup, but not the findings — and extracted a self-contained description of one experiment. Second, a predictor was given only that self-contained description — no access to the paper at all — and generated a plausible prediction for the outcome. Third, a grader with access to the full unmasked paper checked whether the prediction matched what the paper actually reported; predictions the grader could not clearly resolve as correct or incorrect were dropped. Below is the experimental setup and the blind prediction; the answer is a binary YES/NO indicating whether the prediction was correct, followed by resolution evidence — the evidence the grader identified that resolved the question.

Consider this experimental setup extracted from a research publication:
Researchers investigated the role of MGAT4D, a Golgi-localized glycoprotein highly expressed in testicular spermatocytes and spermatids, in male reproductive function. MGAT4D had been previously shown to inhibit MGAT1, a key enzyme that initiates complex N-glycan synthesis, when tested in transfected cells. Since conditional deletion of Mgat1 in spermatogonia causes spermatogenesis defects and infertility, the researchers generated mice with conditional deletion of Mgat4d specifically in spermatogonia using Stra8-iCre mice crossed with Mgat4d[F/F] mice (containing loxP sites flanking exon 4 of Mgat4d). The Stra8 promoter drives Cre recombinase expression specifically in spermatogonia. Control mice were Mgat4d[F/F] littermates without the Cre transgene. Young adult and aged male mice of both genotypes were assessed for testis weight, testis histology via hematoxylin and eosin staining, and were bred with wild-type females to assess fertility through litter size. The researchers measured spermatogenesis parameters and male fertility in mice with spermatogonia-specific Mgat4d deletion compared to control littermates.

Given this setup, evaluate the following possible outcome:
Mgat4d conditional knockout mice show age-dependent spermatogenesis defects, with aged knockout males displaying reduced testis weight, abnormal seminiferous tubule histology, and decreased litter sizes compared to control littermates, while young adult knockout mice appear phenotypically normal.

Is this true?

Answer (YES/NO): NO